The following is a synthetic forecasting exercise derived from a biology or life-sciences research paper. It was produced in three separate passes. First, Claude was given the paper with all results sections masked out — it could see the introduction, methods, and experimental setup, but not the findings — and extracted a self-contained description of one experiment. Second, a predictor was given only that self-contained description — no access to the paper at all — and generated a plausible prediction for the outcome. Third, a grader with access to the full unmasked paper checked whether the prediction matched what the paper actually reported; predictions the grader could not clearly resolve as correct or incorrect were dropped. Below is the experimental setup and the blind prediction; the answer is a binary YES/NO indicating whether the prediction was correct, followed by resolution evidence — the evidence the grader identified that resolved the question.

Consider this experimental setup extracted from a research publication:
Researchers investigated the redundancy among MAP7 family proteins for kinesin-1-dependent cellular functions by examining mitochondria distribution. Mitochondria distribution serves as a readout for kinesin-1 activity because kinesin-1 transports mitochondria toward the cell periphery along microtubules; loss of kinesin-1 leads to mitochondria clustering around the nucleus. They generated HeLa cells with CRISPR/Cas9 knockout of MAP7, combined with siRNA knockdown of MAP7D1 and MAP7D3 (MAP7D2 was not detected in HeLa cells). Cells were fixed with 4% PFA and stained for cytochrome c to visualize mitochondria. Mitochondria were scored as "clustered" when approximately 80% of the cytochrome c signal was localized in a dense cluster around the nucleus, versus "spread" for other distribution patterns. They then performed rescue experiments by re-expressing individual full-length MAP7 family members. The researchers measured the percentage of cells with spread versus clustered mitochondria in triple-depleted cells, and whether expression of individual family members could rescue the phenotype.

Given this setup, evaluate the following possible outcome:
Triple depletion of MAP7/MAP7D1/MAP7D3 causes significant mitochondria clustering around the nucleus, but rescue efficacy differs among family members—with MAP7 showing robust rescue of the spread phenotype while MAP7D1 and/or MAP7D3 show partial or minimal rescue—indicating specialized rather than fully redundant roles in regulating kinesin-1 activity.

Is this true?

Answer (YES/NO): NO